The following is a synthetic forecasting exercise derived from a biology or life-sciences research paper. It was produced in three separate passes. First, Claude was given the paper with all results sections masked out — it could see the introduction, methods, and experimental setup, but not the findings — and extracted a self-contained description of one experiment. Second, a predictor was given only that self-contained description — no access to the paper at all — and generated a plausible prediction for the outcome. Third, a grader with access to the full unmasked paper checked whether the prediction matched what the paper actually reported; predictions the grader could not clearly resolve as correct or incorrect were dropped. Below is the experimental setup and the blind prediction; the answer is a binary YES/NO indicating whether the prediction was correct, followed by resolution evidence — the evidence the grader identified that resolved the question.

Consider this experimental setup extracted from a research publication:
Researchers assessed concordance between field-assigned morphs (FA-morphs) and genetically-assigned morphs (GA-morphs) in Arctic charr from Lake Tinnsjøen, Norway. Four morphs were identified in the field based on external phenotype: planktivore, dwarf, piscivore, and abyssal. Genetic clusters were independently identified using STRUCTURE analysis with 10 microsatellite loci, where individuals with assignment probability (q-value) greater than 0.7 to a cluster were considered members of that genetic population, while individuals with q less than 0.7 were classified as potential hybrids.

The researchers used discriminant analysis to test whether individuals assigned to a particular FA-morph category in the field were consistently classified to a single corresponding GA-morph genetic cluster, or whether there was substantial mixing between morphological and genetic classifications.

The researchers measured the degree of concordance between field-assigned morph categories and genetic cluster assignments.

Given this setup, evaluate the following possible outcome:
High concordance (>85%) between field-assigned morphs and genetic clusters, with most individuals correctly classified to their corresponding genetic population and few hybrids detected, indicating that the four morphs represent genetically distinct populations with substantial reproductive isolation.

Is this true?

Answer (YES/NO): NO